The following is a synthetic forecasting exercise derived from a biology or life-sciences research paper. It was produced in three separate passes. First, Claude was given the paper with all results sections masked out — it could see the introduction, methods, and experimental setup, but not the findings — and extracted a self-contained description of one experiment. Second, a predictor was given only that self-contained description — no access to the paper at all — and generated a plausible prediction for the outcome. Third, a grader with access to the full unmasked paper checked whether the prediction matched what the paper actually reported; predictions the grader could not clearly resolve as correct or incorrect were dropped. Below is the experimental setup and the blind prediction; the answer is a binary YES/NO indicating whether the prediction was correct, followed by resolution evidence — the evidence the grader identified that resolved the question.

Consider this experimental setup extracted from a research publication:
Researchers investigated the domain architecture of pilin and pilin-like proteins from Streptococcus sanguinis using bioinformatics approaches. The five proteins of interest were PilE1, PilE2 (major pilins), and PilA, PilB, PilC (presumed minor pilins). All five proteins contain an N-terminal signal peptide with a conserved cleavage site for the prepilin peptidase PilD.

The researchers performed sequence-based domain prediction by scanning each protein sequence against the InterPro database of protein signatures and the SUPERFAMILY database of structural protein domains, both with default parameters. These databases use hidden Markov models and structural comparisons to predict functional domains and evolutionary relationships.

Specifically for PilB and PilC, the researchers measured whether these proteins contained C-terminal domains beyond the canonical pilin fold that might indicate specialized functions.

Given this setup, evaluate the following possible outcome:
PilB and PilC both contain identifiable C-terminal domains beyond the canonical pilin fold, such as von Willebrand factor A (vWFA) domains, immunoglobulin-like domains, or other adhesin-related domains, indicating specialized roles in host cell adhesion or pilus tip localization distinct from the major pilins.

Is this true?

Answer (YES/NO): YES